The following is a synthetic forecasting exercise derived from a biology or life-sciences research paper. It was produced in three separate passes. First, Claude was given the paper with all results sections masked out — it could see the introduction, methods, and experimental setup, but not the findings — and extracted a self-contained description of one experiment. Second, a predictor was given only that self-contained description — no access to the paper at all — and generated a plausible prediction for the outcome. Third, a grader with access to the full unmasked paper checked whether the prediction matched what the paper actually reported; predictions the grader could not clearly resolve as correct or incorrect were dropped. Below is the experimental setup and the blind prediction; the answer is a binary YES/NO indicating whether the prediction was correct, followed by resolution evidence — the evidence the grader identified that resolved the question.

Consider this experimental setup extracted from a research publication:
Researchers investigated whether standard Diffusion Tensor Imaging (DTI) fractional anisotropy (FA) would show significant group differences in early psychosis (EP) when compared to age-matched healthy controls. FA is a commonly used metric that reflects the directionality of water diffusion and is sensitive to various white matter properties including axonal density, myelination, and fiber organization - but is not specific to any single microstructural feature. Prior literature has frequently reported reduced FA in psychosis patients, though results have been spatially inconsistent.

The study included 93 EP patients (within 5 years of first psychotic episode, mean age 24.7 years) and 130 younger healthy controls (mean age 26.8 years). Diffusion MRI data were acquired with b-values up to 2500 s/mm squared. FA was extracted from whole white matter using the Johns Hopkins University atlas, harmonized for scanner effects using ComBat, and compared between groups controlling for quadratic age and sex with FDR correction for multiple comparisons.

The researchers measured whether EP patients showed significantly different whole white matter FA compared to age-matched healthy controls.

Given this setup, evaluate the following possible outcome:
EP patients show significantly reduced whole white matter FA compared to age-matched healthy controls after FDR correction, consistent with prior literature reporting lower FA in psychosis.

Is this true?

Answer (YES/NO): YES